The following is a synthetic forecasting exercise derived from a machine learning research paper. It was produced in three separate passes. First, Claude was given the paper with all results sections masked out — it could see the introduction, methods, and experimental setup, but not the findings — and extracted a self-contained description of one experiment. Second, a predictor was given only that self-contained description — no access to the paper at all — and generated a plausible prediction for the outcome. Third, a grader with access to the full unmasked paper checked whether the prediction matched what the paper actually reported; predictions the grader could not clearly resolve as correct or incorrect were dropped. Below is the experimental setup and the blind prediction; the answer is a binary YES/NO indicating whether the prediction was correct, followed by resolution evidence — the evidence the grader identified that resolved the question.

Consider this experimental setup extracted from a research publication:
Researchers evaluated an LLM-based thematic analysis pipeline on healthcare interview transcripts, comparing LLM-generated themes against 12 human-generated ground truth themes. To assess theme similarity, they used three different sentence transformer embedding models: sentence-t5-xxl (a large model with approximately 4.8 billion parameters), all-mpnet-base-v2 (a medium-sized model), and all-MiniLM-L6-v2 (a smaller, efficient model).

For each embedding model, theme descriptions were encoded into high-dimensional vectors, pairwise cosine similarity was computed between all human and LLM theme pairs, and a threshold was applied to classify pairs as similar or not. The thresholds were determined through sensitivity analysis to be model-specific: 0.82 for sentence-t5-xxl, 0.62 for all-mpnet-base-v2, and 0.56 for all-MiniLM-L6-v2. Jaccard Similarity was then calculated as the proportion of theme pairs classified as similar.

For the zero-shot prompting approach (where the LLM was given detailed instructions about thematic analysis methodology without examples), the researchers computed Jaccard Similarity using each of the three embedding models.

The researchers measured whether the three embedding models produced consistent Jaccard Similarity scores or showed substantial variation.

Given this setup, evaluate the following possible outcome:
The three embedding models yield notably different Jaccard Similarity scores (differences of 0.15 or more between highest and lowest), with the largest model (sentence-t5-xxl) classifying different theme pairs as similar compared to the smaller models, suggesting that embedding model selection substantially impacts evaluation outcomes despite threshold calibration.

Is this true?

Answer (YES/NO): NO